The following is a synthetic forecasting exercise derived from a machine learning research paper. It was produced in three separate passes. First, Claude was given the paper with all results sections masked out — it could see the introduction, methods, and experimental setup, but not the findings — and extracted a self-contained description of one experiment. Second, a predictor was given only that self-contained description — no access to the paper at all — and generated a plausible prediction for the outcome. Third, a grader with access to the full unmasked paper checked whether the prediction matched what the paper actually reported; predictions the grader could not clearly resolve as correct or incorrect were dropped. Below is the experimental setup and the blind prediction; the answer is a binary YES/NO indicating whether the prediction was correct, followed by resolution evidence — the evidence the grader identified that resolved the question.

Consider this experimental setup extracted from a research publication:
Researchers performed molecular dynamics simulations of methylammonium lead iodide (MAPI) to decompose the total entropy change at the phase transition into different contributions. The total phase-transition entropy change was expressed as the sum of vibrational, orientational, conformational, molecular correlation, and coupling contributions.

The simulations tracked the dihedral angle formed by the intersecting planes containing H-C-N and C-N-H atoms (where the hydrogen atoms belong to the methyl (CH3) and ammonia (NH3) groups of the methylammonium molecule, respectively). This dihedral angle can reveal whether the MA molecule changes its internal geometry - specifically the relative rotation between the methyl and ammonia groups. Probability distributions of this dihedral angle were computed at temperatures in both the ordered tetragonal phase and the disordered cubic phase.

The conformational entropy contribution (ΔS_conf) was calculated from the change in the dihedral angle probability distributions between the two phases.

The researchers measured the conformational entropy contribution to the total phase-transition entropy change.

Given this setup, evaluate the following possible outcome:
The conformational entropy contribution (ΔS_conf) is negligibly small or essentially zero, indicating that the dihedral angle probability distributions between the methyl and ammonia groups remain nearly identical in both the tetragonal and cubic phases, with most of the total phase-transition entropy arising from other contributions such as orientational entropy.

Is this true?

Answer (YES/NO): YES